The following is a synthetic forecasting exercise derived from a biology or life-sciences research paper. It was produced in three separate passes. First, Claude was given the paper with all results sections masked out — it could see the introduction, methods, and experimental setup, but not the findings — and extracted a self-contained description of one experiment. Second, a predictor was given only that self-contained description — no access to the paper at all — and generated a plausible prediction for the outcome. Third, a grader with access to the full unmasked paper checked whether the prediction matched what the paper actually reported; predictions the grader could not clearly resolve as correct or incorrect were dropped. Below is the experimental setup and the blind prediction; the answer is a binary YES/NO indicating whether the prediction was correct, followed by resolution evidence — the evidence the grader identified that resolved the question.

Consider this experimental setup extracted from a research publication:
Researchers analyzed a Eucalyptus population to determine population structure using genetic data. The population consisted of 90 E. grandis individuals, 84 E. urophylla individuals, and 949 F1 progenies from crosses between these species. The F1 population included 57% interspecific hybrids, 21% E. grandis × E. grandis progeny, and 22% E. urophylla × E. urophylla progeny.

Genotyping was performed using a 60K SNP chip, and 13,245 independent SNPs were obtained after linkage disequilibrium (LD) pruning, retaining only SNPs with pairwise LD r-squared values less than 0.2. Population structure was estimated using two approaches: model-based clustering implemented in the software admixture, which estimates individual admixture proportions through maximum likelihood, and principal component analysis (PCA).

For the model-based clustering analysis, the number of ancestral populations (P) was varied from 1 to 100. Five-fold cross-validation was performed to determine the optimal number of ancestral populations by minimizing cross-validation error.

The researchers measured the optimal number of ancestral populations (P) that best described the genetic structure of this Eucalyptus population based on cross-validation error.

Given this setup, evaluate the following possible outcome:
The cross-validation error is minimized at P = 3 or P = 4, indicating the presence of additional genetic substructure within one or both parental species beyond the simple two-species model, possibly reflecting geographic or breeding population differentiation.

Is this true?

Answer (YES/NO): NO